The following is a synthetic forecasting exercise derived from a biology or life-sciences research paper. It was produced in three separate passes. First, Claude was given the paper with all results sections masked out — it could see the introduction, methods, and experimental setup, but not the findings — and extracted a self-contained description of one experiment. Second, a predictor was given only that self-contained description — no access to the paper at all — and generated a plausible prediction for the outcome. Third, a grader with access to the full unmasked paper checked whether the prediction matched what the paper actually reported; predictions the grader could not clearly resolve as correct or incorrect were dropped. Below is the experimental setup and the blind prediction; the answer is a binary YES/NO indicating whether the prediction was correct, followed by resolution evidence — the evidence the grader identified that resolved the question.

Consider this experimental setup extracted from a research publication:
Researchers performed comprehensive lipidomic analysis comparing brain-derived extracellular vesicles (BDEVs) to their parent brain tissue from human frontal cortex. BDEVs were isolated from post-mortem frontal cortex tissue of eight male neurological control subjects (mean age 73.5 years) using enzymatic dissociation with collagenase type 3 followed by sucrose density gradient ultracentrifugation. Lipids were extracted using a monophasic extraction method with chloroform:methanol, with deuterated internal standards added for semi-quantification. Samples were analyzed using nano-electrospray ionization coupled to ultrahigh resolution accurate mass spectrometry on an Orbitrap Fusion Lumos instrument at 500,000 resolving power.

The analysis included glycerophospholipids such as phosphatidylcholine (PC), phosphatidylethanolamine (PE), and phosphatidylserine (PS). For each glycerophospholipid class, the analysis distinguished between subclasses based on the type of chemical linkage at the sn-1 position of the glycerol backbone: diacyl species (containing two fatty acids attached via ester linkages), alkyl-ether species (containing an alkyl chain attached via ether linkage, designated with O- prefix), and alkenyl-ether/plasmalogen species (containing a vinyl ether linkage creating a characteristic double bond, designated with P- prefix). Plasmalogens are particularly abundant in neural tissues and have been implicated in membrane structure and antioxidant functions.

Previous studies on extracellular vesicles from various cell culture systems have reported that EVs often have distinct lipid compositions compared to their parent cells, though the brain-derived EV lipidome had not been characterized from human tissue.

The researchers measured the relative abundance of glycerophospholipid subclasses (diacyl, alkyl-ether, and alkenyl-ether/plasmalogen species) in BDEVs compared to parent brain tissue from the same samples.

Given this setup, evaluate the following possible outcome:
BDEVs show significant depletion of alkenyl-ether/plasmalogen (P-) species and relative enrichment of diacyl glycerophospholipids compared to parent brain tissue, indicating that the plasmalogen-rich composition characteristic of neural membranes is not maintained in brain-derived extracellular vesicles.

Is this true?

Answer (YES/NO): NO